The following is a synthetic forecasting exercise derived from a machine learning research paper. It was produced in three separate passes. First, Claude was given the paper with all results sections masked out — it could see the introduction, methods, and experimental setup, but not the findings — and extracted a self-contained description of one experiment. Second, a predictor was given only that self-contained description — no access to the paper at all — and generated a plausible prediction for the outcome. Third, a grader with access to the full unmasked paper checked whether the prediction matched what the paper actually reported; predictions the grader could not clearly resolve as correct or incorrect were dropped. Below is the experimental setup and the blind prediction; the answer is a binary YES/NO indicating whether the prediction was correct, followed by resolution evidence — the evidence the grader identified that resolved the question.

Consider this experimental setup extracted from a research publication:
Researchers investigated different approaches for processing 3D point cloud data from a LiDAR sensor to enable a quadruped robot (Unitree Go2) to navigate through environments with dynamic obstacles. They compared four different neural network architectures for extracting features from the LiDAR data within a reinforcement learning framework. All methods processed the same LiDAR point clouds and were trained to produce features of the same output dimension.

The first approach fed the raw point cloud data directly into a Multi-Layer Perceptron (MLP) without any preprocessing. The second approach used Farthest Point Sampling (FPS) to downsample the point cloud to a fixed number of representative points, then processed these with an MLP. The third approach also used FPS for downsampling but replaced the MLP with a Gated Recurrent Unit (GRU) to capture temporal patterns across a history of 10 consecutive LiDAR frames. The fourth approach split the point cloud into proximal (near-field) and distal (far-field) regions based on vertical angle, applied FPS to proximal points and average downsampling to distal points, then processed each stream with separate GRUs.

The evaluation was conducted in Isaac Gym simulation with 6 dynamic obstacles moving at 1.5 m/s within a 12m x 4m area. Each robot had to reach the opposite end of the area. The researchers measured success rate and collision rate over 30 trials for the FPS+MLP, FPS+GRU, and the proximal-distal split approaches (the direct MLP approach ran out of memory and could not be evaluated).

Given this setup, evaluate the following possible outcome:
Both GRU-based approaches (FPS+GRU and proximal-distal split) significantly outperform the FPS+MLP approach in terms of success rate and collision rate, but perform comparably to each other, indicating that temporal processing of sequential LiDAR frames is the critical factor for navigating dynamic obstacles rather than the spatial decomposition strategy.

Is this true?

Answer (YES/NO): NO